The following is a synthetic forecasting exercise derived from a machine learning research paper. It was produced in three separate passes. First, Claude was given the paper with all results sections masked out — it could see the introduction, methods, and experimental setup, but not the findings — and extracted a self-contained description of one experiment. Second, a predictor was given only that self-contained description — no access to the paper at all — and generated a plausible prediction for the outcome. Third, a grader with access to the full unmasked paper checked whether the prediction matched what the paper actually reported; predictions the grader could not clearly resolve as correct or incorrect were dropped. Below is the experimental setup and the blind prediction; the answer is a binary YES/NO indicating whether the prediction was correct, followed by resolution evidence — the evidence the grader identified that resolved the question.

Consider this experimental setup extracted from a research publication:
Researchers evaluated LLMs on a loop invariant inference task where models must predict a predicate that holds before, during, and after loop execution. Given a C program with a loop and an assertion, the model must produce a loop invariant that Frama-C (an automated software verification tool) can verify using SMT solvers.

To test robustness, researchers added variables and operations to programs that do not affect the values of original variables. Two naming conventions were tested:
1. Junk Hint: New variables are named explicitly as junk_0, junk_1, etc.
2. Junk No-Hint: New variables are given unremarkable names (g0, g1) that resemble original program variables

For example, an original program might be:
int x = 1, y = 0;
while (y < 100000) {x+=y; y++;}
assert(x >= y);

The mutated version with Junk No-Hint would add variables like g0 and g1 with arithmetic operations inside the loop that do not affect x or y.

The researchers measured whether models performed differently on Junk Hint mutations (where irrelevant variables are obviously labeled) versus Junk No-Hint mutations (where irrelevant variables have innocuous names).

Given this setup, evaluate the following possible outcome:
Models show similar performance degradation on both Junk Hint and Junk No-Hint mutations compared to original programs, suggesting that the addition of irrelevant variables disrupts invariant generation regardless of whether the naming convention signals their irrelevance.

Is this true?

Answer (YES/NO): NO